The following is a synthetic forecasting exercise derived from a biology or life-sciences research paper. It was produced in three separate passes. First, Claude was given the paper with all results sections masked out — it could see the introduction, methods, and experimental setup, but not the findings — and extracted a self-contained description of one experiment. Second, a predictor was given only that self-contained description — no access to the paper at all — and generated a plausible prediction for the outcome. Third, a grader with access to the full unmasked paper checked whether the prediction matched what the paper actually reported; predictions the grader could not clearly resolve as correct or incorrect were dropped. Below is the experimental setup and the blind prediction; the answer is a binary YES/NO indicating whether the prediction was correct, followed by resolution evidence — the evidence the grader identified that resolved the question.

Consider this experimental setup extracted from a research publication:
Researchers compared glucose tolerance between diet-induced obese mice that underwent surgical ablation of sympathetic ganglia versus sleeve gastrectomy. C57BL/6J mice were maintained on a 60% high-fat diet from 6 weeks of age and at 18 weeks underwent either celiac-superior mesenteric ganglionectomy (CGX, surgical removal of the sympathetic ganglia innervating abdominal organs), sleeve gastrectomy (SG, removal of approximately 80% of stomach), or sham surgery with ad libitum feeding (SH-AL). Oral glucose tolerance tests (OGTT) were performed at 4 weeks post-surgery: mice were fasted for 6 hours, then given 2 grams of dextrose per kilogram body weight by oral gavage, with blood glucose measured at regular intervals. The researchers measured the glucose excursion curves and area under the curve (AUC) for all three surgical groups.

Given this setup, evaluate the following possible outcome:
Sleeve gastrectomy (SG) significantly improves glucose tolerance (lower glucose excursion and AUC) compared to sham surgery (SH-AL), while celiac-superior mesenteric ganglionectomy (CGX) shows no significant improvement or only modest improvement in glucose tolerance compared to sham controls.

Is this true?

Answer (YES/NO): NO